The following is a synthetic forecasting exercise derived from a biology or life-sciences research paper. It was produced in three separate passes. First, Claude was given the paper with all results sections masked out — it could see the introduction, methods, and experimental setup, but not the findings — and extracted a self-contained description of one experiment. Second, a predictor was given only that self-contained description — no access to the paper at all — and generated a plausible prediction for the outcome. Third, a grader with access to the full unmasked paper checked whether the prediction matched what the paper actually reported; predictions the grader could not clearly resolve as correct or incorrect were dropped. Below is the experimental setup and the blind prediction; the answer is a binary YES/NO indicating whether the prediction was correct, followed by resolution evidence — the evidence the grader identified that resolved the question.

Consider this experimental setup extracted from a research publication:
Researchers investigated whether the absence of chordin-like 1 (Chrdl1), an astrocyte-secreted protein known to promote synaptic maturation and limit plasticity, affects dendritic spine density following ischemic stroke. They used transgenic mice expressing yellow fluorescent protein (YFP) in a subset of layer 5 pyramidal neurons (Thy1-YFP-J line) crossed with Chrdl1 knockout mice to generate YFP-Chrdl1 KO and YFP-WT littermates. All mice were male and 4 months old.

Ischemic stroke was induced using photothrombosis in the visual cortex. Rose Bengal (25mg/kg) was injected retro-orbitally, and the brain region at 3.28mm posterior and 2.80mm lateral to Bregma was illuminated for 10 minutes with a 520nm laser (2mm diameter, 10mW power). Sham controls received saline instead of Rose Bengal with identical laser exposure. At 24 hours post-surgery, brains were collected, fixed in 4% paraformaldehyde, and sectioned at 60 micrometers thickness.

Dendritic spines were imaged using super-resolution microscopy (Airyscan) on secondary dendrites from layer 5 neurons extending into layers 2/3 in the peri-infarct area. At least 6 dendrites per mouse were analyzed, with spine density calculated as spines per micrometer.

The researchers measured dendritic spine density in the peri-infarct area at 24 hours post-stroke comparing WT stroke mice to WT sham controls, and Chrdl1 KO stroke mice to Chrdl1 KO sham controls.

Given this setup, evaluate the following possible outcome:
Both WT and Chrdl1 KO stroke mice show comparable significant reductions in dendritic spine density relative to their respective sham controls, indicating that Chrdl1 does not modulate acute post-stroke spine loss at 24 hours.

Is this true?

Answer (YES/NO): NO